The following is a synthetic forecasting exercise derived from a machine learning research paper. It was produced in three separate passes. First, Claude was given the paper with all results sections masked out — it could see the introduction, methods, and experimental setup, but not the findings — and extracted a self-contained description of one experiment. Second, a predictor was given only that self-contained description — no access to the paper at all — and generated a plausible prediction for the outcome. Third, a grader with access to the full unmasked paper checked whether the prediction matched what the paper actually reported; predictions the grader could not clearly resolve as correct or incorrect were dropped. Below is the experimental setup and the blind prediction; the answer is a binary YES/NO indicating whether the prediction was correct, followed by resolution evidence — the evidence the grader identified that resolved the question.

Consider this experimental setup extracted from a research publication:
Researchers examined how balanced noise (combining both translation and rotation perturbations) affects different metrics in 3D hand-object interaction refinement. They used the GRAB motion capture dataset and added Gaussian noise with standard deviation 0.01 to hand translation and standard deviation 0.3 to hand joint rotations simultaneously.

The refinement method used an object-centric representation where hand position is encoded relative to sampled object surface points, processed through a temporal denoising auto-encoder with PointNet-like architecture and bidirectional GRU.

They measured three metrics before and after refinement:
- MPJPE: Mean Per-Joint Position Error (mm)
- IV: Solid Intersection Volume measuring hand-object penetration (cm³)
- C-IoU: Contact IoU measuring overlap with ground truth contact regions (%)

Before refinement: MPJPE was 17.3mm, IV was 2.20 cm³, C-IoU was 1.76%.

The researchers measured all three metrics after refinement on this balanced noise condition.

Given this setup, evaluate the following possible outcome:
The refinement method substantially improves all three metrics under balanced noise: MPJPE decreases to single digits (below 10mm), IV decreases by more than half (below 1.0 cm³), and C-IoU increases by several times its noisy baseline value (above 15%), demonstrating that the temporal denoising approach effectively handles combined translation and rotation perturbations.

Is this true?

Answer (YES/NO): NO